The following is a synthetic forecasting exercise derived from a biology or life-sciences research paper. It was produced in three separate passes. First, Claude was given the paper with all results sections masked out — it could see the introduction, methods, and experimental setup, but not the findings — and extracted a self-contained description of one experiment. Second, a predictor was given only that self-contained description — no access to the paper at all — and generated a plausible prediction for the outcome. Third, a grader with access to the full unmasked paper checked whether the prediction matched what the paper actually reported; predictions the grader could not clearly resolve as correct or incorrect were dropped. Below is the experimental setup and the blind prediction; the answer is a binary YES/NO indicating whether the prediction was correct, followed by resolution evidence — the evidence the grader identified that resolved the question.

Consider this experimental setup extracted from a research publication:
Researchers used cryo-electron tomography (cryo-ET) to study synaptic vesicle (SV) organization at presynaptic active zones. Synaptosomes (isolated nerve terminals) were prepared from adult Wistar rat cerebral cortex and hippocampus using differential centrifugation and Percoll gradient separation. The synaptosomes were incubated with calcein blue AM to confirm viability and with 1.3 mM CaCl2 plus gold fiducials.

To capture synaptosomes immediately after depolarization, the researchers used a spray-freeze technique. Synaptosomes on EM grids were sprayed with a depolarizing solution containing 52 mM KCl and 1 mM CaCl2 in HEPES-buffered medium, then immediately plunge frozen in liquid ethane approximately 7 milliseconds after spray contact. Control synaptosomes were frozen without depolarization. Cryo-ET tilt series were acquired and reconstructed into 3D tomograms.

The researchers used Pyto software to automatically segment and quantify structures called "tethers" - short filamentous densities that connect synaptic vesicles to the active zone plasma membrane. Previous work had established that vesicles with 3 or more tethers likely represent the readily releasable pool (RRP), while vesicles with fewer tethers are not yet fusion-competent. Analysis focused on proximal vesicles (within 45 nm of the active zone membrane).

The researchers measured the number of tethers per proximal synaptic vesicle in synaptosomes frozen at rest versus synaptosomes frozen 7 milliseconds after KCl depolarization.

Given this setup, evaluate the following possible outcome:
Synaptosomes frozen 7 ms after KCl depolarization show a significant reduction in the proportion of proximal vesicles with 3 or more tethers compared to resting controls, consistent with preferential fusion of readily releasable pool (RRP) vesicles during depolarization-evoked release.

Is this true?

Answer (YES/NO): NO